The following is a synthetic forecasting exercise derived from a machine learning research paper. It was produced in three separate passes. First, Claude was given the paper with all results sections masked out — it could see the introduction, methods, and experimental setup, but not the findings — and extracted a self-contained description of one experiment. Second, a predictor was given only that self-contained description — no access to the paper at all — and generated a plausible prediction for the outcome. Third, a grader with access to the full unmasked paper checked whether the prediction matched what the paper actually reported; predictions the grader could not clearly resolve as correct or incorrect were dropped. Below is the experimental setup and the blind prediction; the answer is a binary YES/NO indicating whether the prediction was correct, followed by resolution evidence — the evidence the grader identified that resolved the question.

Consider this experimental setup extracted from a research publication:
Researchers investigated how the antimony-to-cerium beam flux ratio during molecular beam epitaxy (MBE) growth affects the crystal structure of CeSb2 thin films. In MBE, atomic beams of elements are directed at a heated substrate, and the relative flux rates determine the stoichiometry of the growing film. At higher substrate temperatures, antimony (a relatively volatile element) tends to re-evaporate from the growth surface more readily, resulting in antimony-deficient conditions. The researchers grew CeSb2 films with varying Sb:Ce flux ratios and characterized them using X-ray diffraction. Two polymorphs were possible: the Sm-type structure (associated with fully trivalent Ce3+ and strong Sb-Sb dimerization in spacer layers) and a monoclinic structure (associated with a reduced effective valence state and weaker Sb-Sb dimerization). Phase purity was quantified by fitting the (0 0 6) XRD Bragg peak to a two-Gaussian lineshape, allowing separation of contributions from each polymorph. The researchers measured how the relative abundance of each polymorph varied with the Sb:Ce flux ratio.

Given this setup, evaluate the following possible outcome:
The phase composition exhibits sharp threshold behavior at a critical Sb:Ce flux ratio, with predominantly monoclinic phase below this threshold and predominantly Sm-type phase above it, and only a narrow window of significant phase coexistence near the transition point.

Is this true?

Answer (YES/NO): NO